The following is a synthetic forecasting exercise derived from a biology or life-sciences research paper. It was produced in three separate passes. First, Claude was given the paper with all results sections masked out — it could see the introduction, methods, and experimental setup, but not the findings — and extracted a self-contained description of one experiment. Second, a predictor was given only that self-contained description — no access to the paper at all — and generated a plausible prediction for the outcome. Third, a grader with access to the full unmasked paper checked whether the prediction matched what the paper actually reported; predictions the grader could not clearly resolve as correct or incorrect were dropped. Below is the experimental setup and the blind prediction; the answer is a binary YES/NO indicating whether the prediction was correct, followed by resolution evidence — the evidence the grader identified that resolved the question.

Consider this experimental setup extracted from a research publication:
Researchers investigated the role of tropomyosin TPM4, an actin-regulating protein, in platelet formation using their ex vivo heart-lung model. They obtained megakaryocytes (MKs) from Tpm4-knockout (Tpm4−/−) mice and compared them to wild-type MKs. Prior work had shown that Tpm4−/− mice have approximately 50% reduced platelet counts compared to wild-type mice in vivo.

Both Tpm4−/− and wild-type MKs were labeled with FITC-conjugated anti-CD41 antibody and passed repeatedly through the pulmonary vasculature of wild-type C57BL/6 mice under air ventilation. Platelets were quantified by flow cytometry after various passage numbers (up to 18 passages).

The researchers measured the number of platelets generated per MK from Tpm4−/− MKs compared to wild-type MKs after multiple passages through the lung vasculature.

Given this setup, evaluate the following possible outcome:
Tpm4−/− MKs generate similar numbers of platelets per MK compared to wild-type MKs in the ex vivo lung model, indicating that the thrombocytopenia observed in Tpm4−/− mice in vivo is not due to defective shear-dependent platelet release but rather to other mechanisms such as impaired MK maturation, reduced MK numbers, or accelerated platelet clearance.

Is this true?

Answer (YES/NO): NO